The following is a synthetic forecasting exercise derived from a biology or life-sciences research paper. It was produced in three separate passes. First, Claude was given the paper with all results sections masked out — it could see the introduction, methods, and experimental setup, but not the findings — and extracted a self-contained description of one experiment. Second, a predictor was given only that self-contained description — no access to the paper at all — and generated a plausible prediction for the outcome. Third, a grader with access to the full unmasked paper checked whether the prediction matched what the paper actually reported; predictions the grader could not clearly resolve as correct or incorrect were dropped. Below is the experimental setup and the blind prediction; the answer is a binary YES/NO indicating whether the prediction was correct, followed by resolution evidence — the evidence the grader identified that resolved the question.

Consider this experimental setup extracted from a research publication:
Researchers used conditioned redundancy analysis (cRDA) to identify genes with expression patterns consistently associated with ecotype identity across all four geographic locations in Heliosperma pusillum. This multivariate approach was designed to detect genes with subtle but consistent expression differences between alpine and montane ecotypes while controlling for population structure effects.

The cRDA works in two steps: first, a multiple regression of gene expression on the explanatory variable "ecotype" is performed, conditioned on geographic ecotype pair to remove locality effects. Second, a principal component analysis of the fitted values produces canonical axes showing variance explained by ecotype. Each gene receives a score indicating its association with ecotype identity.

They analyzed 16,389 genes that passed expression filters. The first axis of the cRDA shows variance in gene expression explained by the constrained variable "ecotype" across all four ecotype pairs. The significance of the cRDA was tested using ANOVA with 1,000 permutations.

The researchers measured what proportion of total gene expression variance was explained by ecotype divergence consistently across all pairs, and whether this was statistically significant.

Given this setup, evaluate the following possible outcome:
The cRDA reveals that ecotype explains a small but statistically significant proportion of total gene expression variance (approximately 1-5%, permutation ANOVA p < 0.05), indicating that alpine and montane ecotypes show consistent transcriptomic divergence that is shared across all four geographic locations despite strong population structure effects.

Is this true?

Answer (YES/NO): NO